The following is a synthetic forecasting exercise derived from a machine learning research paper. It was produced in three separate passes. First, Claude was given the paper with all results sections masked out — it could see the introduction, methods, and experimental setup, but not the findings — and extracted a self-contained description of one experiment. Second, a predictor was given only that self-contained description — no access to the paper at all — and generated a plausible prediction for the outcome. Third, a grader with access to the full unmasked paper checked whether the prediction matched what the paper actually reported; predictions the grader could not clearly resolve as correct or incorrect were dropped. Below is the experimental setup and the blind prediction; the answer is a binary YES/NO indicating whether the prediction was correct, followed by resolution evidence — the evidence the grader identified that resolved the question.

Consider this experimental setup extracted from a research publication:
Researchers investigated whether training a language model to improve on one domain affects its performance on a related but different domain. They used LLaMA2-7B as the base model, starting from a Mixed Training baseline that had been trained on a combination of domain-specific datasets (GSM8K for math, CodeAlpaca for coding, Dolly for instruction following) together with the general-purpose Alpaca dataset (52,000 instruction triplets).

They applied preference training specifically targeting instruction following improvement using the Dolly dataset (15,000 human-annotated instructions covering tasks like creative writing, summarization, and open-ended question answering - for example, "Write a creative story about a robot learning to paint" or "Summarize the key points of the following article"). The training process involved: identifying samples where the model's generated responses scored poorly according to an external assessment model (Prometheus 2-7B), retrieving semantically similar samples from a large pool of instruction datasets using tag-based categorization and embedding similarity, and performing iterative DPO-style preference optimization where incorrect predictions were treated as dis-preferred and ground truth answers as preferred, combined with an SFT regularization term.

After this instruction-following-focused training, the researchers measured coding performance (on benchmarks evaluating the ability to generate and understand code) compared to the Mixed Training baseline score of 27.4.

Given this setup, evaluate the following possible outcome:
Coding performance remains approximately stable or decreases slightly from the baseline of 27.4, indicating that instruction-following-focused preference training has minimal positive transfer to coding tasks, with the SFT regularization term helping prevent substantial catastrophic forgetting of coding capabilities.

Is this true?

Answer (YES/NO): NO